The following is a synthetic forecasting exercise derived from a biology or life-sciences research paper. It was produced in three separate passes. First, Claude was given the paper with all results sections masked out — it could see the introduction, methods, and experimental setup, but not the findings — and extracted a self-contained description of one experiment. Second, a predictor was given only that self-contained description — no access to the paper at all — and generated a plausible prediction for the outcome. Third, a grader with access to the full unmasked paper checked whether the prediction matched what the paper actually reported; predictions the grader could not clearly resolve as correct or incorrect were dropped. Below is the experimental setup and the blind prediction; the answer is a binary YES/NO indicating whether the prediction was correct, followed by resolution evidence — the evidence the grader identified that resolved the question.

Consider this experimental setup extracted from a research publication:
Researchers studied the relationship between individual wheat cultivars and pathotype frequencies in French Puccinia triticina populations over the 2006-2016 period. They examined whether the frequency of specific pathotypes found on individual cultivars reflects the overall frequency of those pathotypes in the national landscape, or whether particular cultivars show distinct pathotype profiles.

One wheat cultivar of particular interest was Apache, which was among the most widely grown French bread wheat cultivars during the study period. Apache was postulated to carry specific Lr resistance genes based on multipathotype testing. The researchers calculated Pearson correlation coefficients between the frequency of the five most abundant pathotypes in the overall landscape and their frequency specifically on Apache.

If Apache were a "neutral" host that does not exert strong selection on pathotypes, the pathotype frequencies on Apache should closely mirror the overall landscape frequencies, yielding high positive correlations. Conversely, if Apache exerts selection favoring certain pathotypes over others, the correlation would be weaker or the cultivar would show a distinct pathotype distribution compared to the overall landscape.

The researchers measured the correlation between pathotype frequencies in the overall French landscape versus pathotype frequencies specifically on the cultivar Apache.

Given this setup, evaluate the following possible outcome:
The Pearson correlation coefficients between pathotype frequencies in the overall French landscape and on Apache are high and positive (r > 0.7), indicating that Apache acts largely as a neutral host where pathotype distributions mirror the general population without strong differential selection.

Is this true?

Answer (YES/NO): YES